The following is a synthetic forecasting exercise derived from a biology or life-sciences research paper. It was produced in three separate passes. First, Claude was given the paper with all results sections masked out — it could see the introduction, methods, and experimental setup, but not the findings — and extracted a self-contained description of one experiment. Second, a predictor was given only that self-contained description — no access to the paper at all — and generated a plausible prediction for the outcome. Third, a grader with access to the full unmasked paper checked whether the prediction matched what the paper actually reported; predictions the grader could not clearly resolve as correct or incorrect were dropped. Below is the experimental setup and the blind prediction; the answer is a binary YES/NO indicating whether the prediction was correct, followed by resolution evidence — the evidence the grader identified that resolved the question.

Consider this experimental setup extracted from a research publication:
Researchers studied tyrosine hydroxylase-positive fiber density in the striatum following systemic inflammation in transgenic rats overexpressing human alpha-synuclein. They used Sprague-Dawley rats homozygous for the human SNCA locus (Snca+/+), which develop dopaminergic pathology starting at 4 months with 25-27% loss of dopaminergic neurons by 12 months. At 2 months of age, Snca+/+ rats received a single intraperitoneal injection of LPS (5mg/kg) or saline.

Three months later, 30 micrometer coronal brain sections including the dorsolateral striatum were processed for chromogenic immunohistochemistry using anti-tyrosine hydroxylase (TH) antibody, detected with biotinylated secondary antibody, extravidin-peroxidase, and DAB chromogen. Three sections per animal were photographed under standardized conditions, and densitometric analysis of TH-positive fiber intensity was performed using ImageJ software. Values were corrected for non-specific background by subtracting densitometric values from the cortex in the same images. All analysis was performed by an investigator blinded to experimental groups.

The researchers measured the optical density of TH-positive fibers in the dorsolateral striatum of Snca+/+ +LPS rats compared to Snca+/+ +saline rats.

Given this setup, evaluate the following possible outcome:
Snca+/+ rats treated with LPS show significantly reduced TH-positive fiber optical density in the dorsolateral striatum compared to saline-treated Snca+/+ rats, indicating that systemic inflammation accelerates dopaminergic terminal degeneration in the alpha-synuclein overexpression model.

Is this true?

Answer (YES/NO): NO